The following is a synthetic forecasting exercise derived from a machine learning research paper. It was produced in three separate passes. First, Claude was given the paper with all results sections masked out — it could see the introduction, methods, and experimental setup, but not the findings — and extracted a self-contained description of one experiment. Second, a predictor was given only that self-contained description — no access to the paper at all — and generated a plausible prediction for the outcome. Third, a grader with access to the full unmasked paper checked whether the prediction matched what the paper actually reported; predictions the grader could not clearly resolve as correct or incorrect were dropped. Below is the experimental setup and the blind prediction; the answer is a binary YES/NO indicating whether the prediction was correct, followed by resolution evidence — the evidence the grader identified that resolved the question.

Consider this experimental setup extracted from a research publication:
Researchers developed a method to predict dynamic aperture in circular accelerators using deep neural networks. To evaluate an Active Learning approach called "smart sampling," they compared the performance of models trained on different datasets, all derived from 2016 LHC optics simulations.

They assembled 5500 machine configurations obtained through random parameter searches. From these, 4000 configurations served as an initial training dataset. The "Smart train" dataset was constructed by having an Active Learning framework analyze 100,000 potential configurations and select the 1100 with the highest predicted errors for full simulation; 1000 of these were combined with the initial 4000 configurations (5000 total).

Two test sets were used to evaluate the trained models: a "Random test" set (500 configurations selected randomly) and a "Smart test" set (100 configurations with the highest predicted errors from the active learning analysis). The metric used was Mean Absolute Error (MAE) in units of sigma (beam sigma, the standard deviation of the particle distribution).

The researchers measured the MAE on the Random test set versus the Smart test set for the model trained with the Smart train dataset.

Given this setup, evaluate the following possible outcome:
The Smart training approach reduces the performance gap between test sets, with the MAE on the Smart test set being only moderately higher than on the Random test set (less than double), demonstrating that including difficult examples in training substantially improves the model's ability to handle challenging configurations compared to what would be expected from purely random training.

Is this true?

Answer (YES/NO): NO